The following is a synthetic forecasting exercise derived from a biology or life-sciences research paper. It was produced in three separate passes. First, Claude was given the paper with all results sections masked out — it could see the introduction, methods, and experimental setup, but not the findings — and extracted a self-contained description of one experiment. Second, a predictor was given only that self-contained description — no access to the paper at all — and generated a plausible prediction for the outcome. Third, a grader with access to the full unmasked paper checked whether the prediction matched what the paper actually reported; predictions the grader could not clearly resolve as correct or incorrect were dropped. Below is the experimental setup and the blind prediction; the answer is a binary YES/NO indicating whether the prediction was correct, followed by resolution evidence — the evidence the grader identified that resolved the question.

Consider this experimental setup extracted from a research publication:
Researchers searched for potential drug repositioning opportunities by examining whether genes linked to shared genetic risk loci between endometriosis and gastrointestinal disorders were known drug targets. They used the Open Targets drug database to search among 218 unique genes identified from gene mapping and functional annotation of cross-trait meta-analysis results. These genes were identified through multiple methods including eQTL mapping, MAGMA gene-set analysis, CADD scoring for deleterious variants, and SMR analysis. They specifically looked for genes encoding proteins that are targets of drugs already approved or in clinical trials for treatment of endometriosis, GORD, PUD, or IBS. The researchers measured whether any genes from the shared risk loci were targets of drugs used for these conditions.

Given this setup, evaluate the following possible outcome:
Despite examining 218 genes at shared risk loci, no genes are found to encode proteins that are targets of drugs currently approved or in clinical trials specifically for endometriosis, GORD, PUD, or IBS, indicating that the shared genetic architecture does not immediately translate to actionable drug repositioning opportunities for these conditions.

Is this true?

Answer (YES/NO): NO